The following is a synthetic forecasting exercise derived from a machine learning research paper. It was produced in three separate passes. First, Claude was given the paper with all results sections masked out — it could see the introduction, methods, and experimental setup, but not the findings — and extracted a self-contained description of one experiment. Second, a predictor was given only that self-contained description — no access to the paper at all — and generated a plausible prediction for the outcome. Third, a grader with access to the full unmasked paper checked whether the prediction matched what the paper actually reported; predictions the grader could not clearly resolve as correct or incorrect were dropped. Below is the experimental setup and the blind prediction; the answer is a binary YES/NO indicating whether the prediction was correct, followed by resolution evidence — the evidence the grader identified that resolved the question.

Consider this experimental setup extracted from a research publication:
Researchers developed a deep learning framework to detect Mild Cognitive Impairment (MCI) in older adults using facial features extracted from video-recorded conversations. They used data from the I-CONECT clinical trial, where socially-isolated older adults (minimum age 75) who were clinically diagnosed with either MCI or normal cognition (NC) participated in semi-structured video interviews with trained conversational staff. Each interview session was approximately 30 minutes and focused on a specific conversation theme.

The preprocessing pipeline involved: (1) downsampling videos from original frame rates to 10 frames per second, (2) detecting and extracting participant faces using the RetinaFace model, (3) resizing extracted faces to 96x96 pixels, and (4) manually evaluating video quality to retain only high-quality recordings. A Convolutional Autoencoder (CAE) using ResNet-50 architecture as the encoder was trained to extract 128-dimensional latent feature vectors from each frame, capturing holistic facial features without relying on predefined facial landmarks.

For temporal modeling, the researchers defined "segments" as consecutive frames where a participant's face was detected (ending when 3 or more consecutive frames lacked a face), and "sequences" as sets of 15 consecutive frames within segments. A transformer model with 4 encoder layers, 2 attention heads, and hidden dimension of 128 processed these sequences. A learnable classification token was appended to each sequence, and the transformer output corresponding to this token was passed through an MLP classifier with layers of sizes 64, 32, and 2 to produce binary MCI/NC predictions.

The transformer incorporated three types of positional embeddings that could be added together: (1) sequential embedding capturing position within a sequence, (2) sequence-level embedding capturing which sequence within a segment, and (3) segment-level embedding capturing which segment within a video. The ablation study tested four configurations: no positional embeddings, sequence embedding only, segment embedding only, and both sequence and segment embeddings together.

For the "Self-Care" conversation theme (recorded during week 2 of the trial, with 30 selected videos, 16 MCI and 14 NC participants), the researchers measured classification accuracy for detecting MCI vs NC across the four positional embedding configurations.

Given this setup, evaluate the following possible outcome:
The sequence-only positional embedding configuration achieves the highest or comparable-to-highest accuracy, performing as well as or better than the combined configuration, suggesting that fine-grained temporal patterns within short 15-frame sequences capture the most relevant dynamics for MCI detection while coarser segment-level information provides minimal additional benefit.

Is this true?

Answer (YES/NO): NO